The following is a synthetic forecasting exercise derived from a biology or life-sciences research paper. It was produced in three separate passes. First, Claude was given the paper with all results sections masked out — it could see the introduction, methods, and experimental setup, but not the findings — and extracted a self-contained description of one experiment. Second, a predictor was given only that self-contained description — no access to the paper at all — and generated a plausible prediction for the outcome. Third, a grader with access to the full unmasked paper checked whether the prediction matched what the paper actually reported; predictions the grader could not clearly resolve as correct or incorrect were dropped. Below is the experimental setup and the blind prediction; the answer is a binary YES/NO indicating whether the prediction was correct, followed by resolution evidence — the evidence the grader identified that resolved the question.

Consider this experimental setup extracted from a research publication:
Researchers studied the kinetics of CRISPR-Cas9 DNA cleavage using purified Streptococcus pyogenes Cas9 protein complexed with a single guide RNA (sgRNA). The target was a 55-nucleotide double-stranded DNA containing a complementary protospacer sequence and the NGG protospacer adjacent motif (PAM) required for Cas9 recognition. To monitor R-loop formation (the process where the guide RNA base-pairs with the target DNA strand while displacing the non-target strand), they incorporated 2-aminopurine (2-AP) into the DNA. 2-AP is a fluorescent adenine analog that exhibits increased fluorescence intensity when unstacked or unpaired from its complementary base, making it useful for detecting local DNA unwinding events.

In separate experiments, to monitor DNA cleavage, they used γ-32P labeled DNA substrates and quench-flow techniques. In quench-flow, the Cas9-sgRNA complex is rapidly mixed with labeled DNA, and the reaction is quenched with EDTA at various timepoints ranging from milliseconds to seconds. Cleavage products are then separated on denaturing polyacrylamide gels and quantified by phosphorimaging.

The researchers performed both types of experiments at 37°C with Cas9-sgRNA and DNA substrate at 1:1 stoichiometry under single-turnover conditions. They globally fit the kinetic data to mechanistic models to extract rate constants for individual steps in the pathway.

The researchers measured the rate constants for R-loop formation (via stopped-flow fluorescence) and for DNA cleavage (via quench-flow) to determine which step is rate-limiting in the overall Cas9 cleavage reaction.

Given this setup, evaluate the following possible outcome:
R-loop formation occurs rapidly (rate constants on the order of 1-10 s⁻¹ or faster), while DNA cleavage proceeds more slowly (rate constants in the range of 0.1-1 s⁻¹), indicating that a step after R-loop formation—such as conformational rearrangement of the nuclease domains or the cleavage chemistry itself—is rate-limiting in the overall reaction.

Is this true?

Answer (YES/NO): NO